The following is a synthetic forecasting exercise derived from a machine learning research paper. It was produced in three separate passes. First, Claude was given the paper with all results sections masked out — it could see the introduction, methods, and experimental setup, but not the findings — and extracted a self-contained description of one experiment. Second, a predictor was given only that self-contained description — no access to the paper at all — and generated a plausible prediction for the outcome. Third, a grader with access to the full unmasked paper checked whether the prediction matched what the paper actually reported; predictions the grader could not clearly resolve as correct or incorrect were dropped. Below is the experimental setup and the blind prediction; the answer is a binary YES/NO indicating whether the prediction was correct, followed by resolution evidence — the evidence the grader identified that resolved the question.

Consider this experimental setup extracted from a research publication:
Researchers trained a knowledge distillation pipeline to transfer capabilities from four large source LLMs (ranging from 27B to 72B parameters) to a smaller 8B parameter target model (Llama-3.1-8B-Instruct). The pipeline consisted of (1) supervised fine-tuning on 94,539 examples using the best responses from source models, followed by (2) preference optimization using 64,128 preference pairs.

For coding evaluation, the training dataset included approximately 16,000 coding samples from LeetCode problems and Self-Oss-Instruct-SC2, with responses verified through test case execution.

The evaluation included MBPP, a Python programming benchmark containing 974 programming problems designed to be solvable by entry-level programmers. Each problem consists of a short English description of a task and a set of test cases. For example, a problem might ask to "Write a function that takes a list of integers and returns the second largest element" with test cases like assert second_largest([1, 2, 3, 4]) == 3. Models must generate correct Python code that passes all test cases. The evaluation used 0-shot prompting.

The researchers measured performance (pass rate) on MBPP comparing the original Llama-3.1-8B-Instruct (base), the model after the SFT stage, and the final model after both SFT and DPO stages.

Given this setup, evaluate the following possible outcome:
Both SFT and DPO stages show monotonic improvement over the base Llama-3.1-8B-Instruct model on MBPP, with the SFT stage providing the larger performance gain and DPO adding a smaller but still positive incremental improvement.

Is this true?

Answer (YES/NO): NO